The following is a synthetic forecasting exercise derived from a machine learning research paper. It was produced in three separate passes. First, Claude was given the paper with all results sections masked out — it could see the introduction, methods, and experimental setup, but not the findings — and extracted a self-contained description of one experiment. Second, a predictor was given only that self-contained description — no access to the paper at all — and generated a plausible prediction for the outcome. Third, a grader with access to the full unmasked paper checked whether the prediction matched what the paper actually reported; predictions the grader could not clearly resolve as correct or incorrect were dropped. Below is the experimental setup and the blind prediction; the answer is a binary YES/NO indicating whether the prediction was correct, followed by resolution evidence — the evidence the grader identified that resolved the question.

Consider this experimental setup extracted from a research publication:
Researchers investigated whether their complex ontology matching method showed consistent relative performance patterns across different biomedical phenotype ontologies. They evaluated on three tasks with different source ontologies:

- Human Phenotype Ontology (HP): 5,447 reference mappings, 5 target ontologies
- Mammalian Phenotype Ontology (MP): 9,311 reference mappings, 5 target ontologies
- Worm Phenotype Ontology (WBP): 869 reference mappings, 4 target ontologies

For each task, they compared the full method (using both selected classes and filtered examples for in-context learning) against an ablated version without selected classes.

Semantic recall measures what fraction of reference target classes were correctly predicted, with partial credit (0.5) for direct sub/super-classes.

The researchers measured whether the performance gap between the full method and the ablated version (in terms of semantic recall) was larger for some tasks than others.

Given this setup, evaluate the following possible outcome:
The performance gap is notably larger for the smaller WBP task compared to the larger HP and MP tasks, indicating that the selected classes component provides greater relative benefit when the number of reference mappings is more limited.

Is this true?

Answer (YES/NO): NO